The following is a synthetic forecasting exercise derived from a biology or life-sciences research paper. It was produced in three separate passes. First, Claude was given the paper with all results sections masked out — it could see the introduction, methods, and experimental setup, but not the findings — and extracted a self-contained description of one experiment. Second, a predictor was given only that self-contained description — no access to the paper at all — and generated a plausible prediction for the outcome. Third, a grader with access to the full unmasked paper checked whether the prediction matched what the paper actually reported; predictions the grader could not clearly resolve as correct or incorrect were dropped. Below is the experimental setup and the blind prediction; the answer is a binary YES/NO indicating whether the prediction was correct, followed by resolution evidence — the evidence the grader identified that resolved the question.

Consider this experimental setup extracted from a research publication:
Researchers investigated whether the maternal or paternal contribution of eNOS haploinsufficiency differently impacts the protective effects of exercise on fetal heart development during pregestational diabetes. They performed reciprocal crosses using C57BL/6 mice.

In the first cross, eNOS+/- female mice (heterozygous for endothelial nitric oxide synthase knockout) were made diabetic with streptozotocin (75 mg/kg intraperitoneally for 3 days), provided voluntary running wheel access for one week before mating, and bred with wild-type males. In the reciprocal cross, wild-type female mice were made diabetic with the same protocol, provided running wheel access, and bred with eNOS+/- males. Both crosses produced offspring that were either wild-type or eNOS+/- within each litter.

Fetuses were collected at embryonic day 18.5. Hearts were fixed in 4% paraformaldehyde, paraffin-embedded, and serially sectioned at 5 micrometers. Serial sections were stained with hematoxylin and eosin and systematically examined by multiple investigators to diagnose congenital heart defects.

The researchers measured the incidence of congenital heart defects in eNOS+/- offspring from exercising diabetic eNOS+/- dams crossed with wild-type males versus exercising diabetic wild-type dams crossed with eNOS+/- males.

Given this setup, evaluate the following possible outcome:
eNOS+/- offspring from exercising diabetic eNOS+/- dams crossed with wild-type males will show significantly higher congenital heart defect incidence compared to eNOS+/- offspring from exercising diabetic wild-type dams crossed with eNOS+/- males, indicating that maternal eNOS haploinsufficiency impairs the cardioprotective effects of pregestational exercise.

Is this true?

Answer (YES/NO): NO